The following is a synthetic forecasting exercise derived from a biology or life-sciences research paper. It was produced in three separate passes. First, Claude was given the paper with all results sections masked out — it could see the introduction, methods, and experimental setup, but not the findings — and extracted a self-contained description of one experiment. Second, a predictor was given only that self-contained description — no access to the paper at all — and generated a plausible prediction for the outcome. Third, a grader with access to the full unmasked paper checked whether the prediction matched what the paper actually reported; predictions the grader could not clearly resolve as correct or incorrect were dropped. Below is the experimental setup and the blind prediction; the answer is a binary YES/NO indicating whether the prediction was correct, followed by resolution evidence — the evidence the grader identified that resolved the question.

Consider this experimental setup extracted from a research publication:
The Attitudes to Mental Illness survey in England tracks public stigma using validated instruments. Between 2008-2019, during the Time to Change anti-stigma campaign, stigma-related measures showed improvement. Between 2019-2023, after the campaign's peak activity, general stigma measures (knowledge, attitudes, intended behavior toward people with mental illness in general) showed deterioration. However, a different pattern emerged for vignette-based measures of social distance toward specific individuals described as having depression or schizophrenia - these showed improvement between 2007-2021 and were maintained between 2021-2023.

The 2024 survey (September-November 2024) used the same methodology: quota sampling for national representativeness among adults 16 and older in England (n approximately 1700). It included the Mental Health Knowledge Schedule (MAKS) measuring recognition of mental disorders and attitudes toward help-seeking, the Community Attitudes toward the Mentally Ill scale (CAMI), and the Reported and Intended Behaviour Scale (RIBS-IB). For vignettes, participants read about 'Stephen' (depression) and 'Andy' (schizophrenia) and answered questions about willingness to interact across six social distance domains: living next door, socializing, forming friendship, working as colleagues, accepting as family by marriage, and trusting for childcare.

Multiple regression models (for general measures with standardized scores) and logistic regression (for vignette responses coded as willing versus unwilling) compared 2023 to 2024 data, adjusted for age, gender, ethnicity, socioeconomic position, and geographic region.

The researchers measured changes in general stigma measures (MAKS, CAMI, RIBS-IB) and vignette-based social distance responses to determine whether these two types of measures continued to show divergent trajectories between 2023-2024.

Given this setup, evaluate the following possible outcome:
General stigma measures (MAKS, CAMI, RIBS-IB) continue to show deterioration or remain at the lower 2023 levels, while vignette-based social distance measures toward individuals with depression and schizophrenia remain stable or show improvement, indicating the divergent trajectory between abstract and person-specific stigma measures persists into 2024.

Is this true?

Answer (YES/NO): YES